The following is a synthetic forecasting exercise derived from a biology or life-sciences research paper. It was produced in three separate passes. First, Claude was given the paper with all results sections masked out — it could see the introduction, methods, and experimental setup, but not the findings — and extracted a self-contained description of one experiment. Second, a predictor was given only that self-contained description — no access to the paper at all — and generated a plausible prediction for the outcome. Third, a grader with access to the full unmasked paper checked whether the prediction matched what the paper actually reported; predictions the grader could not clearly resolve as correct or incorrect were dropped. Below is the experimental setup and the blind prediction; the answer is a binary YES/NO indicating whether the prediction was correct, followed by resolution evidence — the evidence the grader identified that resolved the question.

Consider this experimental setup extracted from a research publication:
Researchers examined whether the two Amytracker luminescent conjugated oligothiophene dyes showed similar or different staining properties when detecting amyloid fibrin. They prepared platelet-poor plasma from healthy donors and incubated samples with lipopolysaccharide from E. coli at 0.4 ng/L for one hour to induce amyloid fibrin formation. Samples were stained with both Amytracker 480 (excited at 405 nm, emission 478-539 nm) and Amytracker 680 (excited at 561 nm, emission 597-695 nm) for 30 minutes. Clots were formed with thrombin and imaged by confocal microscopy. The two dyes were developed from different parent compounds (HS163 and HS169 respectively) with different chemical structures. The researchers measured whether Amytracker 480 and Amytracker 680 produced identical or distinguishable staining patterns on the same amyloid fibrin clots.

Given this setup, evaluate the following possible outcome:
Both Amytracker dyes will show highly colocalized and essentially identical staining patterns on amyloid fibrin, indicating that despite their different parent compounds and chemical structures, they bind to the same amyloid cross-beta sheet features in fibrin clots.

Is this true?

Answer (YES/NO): NO